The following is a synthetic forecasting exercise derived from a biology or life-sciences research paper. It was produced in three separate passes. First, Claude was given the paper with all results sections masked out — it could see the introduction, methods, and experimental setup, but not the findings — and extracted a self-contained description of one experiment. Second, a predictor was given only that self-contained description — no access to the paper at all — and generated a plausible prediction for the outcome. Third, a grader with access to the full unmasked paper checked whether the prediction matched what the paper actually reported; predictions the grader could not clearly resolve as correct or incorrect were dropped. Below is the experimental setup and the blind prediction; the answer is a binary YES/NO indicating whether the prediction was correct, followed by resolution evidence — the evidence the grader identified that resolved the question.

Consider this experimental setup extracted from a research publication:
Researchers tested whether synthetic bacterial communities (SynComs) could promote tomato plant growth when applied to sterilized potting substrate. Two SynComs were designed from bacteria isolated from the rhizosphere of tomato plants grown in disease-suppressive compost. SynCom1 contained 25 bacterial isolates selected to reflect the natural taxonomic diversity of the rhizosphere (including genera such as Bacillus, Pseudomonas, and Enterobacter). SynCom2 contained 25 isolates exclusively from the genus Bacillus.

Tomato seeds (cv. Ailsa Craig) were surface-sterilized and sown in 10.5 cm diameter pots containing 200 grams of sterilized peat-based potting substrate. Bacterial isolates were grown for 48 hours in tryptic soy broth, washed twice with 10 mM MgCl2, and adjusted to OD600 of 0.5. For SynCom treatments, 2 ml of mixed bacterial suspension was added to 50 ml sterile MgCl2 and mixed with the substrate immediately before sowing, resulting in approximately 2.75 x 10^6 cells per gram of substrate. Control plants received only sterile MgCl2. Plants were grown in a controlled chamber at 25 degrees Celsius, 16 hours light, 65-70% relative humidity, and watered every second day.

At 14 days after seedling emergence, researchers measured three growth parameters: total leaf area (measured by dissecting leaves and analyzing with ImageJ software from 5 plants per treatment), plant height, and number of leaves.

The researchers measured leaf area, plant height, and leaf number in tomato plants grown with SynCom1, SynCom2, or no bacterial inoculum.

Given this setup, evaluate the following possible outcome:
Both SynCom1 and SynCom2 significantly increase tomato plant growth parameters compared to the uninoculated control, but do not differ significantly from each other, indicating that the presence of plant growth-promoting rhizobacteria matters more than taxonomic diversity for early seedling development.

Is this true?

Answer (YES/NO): NO